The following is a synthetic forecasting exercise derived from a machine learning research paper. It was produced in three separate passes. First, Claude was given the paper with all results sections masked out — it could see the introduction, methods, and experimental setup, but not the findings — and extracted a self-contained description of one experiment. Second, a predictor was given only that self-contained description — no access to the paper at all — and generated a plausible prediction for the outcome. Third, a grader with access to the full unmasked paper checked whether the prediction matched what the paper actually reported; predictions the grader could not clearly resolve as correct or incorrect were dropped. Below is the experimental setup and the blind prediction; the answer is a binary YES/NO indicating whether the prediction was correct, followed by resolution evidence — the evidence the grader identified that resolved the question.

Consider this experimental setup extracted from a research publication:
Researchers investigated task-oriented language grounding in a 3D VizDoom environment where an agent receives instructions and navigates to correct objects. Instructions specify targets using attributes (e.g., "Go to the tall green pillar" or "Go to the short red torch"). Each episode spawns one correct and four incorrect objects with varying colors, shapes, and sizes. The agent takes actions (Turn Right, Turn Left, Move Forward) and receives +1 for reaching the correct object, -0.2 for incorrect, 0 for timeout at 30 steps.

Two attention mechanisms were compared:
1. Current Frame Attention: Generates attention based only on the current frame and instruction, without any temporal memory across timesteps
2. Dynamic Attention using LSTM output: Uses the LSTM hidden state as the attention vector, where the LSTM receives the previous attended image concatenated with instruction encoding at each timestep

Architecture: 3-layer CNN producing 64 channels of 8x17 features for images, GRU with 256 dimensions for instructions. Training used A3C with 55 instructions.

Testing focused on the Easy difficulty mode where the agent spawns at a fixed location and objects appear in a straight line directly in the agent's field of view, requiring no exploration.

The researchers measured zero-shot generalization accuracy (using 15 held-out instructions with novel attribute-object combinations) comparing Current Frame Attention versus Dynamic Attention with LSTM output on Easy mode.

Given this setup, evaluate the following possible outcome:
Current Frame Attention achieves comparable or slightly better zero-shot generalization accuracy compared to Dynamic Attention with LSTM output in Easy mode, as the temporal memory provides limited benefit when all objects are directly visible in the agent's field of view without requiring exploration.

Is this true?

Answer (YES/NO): NO